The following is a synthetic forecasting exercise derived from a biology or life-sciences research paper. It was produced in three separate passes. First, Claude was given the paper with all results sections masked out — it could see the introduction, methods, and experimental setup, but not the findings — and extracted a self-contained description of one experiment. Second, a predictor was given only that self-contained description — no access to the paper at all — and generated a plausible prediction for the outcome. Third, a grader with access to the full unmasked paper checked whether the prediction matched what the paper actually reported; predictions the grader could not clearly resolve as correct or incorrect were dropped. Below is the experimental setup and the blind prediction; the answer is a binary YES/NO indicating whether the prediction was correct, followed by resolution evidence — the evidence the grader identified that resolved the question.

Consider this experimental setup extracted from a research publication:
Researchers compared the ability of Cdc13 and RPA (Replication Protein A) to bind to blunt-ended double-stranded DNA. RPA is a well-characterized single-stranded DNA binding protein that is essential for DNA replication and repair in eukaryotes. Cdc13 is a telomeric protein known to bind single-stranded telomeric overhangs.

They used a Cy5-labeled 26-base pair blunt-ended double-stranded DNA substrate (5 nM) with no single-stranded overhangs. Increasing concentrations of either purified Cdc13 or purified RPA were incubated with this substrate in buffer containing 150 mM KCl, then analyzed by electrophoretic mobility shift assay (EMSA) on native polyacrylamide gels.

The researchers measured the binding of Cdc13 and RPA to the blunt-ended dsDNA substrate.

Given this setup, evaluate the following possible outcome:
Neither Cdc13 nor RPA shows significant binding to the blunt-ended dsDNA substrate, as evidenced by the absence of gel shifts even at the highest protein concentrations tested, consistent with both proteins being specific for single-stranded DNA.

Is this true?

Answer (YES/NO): NO